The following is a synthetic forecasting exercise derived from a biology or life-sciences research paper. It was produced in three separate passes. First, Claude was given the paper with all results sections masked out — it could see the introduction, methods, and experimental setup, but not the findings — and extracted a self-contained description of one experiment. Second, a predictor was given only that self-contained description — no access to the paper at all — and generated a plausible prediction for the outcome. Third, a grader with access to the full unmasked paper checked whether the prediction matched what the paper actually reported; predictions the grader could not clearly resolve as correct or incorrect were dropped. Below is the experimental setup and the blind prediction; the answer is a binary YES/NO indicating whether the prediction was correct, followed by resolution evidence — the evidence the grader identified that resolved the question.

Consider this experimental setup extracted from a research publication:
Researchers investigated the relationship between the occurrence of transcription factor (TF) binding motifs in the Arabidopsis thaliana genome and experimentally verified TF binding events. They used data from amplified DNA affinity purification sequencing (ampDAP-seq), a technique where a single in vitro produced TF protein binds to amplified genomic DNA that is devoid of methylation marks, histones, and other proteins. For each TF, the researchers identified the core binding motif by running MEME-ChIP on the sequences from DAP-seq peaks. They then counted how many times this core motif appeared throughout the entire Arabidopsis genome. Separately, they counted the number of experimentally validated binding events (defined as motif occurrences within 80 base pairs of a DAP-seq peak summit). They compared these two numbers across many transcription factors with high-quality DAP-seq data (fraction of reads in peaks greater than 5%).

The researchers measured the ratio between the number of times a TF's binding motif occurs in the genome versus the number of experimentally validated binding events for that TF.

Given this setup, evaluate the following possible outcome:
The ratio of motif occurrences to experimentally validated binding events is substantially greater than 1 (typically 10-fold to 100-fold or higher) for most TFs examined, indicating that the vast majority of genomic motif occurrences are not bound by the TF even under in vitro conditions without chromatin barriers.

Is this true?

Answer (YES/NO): YES